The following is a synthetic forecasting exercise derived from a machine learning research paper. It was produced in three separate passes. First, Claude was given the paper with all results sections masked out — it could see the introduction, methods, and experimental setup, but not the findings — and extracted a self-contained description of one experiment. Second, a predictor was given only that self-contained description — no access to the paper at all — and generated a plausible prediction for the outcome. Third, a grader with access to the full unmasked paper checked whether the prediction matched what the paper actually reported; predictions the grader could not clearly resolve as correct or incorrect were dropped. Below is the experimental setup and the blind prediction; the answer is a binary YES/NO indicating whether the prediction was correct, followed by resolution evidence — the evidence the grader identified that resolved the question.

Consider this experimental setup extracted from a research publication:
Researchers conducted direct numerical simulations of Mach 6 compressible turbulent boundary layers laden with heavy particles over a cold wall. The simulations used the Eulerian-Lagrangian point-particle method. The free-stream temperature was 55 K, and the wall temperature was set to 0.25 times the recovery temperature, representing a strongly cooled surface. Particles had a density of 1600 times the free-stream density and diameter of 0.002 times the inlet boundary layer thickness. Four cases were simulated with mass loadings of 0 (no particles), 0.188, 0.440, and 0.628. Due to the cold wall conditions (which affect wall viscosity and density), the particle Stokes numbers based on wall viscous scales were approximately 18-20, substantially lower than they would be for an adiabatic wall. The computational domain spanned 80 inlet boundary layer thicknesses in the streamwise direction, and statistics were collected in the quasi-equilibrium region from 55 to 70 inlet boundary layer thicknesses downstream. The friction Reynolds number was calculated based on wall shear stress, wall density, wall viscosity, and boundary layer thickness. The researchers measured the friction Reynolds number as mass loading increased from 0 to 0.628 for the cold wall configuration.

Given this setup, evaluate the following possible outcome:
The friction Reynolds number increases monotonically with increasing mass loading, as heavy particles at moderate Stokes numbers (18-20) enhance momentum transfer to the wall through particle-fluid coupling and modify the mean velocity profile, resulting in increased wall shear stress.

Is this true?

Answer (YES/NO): NO